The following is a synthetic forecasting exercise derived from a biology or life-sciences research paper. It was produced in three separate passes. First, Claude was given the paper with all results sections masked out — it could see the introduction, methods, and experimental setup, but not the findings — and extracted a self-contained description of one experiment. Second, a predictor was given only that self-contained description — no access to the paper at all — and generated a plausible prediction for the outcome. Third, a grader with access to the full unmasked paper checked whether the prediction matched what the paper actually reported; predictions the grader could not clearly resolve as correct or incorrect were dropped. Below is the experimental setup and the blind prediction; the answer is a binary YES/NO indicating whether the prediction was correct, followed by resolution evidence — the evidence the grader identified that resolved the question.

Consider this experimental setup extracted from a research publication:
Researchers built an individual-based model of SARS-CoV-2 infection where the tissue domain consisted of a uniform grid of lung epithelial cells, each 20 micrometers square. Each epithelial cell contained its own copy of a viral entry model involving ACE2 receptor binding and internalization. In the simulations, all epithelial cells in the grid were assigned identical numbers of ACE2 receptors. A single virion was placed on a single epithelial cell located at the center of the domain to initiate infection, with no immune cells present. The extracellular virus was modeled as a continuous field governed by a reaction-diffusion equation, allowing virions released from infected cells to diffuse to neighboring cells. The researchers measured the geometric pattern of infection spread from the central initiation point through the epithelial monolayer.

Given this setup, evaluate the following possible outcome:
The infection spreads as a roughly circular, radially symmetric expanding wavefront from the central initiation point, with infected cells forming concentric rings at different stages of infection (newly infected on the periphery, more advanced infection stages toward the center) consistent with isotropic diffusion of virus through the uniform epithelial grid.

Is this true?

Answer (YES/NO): YES